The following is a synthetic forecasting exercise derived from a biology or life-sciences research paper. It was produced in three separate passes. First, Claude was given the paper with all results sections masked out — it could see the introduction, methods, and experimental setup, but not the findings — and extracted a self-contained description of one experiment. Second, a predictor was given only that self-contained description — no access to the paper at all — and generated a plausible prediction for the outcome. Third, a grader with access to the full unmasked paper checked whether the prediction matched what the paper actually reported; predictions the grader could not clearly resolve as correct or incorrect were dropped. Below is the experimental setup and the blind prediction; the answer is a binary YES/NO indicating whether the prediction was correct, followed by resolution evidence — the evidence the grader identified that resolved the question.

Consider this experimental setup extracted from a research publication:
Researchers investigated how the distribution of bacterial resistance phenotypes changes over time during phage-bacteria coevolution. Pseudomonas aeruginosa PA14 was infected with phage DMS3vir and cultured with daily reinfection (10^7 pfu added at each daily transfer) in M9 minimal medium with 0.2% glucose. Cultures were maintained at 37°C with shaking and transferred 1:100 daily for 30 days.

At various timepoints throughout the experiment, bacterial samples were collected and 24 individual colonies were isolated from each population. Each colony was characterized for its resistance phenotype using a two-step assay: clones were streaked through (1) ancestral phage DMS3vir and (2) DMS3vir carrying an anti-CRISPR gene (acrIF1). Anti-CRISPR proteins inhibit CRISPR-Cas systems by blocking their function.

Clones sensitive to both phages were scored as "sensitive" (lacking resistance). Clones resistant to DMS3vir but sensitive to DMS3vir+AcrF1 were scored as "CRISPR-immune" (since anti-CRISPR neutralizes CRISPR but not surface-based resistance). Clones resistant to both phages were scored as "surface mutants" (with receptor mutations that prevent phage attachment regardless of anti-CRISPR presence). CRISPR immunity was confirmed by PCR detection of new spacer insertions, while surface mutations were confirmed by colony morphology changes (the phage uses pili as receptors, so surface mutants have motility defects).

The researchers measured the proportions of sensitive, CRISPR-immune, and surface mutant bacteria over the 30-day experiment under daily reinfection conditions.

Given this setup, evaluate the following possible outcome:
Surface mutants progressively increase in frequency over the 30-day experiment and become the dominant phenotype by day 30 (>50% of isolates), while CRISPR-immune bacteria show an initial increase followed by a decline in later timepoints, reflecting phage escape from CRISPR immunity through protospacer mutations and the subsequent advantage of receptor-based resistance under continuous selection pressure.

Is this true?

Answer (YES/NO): NO